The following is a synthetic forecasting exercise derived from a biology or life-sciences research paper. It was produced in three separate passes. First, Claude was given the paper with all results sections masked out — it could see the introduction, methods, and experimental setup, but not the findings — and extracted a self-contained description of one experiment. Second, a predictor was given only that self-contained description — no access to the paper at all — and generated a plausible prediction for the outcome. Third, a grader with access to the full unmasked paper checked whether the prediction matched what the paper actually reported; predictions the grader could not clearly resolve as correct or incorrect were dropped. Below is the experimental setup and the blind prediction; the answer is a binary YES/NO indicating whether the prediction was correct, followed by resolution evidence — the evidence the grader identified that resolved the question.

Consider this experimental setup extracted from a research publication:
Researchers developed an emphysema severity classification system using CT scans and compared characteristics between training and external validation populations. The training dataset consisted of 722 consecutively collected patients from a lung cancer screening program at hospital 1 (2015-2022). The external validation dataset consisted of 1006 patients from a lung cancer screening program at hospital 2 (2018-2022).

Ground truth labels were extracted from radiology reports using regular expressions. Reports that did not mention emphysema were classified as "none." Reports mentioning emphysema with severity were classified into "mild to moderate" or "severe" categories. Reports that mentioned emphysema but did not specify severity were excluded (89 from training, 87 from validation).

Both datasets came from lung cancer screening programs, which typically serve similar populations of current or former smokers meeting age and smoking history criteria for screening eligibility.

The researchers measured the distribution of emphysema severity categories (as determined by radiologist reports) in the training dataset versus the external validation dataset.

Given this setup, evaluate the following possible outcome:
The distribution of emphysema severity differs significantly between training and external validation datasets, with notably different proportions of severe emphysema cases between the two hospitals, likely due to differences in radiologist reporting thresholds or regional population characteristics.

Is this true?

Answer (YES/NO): NO